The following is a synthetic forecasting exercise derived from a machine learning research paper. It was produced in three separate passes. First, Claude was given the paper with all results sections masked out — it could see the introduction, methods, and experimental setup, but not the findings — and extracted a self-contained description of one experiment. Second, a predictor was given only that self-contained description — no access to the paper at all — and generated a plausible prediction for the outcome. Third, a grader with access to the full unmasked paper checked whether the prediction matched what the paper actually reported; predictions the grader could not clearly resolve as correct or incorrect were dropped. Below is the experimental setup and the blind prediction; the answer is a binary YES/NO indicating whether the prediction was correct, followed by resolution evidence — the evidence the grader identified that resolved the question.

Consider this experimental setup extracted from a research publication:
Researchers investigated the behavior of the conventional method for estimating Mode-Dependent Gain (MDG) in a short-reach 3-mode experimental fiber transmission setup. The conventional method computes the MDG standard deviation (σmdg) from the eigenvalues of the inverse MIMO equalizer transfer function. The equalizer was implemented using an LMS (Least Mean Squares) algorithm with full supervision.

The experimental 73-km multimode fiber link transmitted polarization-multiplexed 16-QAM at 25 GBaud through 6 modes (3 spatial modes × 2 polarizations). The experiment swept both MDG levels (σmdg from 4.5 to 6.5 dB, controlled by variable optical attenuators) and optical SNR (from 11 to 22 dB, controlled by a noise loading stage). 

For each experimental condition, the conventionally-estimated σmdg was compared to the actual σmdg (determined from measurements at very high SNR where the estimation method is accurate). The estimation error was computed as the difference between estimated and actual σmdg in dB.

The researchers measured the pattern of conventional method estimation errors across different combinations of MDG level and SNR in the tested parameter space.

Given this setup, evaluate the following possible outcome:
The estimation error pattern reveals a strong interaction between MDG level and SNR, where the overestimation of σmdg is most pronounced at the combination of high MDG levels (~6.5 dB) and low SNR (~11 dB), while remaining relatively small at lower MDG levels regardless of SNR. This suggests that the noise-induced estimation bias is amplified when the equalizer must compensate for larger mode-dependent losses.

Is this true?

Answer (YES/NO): NO